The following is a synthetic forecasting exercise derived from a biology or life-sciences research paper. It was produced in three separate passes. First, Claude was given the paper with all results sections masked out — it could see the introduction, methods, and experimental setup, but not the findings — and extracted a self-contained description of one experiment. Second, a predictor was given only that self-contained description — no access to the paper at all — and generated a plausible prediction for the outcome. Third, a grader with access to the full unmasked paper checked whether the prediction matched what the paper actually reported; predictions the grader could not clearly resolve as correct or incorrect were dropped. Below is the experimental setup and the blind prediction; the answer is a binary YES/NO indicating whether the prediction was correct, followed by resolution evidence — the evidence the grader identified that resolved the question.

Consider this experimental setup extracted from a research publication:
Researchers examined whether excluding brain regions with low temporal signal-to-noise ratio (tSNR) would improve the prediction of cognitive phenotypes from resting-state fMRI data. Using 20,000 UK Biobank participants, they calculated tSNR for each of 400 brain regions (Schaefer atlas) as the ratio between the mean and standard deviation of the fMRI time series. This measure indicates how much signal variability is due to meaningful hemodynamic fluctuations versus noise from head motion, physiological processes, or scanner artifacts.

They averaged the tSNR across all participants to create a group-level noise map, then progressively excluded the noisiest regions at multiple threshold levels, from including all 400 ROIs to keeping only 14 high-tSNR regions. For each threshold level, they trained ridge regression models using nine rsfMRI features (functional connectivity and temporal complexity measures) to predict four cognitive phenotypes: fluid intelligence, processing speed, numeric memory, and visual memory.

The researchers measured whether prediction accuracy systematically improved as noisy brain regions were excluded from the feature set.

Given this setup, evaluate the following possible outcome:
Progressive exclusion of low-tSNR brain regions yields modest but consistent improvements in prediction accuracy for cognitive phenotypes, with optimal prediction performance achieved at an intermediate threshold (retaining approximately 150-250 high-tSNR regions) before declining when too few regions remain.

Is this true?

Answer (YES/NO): NO